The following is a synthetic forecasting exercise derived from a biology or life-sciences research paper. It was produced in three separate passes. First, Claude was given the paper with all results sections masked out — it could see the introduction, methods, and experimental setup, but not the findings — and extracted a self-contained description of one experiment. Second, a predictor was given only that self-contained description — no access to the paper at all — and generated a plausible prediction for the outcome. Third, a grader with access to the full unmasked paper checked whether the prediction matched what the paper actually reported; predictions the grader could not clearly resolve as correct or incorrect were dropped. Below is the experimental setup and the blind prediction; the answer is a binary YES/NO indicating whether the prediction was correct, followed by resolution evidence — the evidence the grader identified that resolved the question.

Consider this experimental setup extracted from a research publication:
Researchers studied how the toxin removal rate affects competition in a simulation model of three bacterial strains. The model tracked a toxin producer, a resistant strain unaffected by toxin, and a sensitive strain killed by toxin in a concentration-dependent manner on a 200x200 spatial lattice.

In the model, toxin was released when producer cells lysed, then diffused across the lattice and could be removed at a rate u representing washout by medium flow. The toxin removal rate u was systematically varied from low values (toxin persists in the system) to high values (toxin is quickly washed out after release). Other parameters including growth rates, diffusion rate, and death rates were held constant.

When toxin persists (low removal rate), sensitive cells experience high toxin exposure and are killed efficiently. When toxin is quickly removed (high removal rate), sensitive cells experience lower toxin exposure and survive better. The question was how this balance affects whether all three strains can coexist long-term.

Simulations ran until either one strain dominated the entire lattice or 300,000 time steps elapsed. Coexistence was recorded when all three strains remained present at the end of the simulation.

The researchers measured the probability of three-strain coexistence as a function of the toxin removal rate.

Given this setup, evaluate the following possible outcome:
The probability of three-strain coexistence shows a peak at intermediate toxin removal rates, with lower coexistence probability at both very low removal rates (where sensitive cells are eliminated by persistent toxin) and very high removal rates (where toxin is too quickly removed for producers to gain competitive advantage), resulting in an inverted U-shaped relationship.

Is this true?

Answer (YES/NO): YES